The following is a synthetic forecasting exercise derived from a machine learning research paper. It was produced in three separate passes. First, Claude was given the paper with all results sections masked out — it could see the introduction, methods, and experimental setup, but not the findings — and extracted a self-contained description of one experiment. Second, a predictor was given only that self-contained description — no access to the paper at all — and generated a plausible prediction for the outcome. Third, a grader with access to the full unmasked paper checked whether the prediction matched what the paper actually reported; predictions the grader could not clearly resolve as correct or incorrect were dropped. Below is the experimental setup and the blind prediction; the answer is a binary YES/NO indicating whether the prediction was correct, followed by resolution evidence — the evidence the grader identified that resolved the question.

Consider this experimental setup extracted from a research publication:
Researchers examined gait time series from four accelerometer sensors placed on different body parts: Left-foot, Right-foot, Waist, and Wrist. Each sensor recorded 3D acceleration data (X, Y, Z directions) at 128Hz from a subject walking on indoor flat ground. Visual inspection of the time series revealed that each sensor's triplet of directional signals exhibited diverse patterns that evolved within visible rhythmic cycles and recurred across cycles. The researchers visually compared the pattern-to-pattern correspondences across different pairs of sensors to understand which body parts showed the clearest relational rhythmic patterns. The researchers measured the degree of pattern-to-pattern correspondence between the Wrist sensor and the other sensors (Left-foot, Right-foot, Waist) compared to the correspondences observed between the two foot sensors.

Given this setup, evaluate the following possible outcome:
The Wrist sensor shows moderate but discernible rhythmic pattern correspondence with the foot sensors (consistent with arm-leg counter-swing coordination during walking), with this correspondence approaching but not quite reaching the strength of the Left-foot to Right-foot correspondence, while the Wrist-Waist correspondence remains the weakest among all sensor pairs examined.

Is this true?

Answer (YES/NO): NO